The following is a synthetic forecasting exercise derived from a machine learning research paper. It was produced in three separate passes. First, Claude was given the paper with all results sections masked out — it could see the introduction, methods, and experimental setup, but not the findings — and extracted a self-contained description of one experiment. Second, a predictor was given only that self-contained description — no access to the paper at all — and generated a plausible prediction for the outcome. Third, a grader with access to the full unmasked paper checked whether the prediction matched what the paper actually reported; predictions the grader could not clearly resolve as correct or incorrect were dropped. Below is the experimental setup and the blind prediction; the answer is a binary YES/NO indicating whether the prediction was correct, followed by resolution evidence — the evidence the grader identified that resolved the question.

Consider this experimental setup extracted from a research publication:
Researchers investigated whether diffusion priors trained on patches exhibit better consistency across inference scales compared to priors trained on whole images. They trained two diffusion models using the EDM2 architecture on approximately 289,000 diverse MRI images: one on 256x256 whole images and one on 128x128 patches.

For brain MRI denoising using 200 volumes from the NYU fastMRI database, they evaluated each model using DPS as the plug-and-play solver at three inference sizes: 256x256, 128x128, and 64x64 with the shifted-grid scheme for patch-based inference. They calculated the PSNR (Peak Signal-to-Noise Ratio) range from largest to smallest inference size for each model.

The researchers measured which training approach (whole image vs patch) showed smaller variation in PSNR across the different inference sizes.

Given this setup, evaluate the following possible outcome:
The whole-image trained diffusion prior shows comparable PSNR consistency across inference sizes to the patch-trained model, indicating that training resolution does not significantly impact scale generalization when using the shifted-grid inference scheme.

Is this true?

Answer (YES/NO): NO